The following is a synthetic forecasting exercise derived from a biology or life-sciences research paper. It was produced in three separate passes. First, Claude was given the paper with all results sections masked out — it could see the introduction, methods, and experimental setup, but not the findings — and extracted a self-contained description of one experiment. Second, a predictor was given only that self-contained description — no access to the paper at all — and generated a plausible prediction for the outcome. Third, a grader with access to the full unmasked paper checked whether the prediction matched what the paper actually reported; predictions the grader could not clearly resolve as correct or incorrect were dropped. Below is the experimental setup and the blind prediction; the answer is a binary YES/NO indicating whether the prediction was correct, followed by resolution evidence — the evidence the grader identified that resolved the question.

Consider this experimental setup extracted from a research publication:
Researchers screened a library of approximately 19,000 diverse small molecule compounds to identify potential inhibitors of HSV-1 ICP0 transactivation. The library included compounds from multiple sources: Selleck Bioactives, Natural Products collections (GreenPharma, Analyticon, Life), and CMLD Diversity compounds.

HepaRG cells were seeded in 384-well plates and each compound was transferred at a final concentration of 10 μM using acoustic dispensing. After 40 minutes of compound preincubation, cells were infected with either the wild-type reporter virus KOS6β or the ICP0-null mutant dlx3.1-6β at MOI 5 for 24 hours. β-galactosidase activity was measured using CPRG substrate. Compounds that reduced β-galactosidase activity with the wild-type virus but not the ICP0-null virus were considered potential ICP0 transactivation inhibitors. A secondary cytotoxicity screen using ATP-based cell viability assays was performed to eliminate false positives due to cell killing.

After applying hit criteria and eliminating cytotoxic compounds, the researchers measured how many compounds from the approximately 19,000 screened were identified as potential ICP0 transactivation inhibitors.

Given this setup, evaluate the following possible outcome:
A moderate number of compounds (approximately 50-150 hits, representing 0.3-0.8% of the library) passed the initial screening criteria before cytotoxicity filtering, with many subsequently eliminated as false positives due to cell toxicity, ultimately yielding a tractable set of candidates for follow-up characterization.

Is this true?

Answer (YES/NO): NO